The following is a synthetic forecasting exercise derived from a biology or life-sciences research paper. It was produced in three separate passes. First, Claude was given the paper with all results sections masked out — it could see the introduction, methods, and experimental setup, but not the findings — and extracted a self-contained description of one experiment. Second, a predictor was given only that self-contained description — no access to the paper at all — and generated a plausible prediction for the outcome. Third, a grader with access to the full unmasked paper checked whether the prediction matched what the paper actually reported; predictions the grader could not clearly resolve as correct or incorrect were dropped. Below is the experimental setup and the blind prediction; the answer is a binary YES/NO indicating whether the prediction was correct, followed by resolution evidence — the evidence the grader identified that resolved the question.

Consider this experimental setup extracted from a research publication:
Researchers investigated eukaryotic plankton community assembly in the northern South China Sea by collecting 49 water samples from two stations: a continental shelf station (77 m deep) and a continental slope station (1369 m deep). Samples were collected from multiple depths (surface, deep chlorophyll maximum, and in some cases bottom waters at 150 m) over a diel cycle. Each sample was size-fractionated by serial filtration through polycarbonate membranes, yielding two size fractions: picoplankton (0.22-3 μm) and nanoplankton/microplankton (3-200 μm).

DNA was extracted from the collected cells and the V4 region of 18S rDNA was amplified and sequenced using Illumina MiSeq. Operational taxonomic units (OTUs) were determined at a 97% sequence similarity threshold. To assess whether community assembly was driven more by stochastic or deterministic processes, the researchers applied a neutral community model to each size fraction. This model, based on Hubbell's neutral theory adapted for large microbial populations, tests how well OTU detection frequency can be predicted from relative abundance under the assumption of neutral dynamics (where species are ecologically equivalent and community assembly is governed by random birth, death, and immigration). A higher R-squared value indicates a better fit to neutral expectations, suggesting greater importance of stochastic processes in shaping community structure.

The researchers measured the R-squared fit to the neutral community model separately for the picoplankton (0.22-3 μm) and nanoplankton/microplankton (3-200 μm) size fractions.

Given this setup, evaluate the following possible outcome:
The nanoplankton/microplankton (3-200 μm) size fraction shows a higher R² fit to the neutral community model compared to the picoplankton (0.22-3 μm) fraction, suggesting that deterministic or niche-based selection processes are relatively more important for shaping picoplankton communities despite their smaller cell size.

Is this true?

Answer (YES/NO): NO